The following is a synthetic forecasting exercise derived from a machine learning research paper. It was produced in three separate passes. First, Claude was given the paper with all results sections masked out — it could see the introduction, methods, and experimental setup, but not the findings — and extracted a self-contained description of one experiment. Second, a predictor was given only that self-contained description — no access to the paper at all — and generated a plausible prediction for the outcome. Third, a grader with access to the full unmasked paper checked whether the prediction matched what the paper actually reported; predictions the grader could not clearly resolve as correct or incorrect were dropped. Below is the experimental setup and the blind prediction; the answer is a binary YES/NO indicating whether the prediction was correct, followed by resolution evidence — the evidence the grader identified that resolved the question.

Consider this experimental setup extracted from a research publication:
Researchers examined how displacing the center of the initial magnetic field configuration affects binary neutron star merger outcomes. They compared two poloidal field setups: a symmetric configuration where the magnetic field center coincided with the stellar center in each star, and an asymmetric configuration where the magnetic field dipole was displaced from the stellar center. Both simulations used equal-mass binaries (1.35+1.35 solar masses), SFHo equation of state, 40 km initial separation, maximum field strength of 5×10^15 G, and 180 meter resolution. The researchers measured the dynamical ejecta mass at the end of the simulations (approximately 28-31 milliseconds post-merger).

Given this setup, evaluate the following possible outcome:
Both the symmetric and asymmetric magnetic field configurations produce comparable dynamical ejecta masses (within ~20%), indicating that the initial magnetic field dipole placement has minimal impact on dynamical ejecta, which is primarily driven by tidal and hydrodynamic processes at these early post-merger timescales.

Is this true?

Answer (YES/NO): NO